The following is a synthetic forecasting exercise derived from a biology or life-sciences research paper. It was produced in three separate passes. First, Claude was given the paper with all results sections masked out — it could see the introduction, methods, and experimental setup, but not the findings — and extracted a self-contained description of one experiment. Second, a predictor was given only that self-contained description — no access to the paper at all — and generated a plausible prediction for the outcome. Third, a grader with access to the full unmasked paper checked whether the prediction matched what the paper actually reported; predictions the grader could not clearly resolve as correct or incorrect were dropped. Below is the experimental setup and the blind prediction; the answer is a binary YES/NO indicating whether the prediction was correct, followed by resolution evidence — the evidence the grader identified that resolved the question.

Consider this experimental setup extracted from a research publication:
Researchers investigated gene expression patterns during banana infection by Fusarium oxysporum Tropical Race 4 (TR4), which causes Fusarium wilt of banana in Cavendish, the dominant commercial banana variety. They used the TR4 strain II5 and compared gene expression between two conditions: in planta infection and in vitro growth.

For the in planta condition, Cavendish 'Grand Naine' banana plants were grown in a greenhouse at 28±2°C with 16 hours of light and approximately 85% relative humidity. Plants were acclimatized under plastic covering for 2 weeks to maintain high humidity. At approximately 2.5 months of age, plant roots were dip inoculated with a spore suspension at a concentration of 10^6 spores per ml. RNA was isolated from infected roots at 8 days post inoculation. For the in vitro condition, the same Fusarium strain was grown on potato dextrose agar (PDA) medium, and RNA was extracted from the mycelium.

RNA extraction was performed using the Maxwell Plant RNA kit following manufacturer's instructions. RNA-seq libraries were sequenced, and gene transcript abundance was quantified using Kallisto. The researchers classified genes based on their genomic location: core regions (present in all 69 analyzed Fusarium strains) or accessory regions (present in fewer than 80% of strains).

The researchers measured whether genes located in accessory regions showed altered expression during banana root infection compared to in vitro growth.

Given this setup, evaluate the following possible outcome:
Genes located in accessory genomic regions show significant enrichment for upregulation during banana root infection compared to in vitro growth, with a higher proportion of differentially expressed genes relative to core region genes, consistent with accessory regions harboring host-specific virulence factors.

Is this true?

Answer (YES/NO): YES